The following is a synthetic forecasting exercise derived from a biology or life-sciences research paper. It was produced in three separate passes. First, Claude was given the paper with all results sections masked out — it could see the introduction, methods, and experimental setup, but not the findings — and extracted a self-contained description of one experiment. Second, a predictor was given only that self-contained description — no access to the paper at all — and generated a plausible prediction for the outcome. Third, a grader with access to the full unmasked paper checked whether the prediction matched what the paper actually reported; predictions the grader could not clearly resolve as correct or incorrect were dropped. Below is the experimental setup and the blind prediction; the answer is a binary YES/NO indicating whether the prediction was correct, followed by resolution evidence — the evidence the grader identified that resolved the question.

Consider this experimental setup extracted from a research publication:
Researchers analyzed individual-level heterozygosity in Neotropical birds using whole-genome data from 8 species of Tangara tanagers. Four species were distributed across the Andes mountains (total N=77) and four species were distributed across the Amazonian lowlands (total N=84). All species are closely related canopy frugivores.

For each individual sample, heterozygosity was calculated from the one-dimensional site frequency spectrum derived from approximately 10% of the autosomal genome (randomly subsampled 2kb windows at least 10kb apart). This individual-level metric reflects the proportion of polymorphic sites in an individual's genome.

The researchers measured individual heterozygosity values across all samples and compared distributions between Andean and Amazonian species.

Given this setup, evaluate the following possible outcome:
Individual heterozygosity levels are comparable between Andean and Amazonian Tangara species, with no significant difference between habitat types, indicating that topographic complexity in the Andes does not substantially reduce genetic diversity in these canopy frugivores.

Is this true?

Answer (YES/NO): NO